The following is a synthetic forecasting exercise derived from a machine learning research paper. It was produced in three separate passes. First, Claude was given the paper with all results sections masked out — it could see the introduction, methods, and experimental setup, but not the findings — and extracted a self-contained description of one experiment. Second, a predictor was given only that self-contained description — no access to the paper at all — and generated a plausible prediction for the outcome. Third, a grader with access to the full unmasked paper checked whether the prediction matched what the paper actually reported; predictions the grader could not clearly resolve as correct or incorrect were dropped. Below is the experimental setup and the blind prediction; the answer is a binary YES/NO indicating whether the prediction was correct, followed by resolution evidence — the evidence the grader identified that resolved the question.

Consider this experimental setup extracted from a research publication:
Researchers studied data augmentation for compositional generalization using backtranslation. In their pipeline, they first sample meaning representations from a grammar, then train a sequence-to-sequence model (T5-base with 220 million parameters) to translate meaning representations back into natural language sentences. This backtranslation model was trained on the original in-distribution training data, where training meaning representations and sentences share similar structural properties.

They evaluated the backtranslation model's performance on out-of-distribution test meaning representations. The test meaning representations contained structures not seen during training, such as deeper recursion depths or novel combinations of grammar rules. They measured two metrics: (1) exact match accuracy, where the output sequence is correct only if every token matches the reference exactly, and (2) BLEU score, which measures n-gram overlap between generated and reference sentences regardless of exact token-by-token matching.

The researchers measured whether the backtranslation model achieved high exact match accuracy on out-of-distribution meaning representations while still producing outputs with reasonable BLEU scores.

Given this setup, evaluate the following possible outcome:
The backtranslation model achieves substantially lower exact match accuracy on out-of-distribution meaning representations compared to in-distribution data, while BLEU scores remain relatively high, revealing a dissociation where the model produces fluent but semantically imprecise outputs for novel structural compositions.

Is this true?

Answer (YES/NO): YES